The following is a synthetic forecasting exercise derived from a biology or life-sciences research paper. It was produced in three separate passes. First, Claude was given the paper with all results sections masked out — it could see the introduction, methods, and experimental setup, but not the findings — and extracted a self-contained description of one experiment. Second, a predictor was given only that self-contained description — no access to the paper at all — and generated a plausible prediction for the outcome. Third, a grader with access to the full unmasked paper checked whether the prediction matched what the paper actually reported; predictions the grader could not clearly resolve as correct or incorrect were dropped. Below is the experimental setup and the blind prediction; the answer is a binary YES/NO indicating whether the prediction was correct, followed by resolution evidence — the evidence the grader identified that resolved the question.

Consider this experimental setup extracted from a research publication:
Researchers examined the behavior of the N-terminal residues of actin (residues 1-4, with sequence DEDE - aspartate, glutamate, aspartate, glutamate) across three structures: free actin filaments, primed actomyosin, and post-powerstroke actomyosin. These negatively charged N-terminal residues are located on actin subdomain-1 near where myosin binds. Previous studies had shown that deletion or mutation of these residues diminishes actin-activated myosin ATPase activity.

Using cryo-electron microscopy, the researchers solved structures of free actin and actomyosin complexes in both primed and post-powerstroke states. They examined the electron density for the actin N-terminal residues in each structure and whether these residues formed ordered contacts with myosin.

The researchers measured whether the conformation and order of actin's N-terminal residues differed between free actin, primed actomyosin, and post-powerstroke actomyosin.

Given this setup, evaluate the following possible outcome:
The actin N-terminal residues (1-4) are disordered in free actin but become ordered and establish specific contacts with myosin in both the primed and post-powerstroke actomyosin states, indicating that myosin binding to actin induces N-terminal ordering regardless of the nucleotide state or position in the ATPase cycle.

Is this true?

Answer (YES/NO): YES